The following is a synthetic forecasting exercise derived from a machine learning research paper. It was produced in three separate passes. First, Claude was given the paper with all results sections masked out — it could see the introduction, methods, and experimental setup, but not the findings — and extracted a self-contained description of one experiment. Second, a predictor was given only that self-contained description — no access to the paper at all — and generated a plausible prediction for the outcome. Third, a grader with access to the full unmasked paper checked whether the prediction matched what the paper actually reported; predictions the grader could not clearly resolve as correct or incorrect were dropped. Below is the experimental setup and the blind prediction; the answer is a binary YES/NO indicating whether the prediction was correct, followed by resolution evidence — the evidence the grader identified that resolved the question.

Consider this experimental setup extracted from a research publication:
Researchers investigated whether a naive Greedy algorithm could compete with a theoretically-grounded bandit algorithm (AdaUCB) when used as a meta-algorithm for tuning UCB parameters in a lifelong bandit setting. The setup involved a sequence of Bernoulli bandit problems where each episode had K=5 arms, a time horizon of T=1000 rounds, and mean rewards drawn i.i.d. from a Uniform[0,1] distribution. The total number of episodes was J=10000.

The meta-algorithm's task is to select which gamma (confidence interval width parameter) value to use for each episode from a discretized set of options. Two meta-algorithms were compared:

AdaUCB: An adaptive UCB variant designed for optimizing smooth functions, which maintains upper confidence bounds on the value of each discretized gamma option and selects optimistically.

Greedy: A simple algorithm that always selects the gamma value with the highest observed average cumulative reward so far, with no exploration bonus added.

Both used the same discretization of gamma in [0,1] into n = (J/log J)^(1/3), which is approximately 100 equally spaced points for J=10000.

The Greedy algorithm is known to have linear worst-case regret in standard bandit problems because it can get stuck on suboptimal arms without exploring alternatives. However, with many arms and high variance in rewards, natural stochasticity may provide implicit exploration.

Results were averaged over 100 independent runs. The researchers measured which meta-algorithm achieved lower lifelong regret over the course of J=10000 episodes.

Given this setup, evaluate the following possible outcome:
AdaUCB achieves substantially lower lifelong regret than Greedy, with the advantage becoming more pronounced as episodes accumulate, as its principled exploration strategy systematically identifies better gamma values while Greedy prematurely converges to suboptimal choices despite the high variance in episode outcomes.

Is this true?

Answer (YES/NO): NO